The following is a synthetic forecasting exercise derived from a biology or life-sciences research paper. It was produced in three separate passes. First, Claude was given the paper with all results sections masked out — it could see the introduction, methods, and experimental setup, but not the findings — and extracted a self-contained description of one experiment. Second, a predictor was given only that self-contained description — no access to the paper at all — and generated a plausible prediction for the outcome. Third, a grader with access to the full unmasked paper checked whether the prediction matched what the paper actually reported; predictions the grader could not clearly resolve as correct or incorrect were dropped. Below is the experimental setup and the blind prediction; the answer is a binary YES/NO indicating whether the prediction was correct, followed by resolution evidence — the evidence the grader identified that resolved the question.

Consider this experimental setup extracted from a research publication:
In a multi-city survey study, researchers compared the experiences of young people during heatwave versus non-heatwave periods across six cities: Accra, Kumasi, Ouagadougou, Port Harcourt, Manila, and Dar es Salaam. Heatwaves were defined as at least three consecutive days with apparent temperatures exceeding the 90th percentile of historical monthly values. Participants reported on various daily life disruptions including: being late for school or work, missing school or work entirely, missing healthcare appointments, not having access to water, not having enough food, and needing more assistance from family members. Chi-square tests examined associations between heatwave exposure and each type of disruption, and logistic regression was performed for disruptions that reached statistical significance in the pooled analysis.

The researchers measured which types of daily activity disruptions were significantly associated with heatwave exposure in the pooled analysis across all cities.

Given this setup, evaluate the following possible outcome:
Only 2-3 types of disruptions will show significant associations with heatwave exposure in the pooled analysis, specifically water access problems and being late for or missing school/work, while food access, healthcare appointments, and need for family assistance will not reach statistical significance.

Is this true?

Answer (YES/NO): NO